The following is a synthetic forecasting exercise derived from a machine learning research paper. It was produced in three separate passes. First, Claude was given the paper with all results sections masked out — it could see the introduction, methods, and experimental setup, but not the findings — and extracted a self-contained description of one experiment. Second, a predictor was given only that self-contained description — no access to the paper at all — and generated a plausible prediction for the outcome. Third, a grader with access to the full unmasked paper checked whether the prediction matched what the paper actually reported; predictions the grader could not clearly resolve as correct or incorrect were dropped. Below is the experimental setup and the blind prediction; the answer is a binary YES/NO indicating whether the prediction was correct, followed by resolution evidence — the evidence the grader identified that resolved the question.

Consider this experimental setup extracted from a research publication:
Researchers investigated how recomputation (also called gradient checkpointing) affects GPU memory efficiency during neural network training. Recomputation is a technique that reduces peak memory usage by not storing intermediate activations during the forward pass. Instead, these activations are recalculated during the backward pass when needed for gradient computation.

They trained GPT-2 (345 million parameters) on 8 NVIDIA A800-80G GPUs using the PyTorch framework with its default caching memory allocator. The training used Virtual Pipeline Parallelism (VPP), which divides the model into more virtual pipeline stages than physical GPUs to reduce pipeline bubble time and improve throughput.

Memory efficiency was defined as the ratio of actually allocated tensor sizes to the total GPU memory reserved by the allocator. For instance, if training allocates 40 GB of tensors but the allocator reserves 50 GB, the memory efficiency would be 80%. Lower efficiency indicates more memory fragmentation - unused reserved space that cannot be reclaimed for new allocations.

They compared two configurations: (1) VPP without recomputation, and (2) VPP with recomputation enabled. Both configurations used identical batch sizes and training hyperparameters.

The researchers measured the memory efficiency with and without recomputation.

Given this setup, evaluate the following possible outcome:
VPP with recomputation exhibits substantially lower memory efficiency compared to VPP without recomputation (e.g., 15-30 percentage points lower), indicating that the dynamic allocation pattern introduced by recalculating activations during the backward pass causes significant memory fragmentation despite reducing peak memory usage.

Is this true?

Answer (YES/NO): YES